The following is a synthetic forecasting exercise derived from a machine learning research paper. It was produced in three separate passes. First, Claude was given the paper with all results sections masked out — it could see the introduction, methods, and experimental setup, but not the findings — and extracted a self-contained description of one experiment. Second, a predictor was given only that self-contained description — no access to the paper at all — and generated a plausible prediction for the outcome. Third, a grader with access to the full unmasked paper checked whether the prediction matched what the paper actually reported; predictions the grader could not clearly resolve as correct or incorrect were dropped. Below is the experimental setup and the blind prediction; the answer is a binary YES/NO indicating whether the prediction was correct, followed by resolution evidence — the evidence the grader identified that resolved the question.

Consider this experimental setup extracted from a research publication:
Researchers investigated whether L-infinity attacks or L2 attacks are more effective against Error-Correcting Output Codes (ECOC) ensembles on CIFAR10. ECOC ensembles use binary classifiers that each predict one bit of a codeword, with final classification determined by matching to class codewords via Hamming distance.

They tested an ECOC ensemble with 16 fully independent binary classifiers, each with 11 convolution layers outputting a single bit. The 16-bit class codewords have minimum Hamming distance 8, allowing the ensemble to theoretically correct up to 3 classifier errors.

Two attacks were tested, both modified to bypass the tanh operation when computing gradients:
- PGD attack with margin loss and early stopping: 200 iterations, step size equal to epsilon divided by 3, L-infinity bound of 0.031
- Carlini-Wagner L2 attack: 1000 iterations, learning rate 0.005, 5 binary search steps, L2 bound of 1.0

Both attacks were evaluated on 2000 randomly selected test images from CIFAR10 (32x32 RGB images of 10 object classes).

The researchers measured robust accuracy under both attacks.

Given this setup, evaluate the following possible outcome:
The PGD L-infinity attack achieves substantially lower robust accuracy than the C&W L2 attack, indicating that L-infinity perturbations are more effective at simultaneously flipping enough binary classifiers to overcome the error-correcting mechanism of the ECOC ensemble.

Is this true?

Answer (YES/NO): NO